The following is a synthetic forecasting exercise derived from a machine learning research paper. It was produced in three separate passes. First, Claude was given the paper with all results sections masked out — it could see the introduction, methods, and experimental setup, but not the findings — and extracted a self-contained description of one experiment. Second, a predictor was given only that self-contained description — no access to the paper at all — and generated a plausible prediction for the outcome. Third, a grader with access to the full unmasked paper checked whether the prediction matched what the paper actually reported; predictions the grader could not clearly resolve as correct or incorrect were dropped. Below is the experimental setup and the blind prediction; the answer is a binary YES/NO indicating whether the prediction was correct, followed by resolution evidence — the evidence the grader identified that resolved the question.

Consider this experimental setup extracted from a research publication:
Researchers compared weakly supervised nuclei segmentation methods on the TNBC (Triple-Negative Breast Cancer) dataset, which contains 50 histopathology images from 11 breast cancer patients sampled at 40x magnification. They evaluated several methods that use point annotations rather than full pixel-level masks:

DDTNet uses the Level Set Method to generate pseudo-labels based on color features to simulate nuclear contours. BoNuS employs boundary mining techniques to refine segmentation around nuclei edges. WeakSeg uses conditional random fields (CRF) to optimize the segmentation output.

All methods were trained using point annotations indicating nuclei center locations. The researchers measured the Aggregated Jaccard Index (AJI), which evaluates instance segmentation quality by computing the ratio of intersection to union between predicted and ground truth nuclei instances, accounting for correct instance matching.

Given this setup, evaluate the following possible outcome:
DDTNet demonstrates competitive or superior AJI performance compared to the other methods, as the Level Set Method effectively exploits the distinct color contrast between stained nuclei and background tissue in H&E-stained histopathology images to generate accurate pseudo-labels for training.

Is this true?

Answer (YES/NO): NO